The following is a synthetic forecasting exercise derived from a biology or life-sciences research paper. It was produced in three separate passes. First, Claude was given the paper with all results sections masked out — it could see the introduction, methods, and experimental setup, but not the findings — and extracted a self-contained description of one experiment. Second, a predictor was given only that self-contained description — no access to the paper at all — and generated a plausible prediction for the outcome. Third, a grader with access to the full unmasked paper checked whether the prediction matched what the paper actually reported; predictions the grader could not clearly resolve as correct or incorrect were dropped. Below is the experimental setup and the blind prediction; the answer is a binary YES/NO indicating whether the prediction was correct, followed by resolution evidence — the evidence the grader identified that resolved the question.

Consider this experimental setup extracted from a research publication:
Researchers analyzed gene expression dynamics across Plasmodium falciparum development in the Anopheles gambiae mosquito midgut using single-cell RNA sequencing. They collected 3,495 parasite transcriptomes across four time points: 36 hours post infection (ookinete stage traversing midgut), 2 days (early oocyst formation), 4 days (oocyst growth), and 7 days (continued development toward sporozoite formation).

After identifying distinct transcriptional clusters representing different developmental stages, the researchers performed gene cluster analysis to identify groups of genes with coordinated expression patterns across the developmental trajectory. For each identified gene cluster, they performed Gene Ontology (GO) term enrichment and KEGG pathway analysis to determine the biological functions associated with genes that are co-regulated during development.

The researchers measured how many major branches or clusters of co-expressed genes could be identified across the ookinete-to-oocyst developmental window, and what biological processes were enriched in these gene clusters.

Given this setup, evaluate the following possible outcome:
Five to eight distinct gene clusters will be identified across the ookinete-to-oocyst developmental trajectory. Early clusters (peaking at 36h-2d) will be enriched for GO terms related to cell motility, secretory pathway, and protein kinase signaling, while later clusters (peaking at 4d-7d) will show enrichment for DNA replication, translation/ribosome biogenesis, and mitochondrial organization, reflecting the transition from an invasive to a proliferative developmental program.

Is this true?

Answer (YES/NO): NO